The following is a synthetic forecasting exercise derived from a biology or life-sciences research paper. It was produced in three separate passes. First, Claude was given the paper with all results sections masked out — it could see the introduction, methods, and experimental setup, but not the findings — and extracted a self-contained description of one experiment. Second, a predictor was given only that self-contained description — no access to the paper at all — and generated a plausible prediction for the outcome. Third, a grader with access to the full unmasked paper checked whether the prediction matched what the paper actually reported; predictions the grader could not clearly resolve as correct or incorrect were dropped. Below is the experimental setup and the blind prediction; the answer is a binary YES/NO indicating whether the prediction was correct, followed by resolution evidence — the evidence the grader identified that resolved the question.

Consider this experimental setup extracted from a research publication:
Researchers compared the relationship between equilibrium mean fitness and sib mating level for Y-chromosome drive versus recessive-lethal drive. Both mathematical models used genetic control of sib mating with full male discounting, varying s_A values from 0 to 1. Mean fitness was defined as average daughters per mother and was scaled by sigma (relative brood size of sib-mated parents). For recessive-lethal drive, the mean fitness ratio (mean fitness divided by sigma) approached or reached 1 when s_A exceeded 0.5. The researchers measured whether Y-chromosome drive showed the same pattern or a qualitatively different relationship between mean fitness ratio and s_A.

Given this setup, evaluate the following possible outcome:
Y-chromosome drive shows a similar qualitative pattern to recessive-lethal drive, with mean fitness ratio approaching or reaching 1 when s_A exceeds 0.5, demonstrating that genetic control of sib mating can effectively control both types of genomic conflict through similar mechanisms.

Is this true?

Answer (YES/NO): NO